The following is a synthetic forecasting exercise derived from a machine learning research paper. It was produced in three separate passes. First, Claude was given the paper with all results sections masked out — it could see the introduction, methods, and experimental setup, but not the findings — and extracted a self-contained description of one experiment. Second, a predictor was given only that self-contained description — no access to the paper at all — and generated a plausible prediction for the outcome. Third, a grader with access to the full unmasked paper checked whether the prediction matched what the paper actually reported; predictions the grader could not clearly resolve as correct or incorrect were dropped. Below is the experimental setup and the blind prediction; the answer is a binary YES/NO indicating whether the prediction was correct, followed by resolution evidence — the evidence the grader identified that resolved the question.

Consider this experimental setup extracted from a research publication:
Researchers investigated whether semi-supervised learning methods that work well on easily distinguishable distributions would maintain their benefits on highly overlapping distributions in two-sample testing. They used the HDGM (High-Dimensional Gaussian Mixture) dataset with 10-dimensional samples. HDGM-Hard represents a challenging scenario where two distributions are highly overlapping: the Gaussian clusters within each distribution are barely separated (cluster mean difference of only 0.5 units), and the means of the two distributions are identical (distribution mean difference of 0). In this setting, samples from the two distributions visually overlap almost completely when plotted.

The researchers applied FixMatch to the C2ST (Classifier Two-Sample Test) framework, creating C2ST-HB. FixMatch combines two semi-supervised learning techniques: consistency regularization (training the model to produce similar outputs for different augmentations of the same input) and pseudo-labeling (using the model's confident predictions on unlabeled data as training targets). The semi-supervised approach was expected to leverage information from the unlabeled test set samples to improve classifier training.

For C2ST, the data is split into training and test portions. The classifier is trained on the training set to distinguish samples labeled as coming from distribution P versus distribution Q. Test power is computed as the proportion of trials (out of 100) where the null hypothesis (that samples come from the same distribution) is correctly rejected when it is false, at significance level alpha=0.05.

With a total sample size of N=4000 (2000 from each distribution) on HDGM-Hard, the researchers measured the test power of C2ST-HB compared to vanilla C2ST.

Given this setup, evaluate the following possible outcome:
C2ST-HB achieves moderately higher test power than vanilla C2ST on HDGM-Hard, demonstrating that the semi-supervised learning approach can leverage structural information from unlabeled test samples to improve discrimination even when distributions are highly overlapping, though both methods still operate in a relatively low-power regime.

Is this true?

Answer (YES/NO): NO